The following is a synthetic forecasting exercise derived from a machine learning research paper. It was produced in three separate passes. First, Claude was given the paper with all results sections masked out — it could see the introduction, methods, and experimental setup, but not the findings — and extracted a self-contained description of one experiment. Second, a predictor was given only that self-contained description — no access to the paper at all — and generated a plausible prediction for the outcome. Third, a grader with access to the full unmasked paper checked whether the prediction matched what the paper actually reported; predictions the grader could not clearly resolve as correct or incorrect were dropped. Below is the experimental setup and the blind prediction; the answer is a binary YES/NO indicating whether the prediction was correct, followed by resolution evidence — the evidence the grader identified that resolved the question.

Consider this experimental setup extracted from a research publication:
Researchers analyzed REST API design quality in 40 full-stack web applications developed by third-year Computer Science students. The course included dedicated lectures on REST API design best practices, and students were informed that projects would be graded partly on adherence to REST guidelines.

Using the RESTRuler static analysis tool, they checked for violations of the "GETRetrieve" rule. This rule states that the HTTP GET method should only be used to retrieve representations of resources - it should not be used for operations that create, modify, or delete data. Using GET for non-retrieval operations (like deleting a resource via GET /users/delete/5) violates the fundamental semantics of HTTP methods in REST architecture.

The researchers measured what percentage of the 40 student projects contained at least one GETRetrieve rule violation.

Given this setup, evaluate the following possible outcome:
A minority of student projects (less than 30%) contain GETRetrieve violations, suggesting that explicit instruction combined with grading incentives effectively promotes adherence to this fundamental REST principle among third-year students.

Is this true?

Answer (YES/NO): NO